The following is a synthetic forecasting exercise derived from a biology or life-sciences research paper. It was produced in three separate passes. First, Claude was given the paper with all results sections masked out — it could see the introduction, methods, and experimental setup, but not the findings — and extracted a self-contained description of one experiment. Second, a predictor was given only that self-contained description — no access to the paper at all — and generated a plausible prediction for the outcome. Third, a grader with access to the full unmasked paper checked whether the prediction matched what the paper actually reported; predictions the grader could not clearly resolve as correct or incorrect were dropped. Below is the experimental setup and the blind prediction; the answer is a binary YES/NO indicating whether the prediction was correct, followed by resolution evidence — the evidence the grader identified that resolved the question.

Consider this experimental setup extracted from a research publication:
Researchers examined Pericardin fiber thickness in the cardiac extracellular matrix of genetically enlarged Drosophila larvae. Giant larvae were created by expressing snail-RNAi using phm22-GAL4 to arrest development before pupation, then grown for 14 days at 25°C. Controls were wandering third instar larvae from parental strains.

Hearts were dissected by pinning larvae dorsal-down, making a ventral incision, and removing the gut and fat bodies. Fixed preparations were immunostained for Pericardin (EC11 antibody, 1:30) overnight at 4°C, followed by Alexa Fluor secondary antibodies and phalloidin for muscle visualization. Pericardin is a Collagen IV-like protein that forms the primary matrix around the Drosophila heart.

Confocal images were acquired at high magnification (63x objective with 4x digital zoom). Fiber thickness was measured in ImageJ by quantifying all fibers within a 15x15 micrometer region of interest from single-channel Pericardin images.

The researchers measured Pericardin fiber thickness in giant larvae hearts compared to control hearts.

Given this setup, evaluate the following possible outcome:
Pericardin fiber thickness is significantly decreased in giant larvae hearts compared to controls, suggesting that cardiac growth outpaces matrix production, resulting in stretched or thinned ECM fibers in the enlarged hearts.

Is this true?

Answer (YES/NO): YES